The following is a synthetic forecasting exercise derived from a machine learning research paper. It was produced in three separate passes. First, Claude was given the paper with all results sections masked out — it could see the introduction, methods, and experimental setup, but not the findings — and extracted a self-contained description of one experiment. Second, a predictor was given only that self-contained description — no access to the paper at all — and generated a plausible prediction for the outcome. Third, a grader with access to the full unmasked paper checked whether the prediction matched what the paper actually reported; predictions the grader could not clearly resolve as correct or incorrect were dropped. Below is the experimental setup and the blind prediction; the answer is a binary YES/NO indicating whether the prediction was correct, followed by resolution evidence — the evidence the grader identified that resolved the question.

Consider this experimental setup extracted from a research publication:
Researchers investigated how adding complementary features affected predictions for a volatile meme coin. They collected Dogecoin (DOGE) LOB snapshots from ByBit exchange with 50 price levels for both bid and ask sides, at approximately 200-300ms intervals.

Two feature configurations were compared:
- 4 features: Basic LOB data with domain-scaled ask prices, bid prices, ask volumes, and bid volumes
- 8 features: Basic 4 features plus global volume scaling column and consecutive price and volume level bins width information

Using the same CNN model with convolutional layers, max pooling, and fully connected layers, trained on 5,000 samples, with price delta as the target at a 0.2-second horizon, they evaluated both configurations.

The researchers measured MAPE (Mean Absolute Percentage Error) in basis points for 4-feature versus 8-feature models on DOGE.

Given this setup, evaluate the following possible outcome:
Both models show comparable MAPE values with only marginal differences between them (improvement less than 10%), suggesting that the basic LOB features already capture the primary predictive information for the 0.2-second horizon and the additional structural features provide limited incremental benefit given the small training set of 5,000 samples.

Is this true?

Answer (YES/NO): NO